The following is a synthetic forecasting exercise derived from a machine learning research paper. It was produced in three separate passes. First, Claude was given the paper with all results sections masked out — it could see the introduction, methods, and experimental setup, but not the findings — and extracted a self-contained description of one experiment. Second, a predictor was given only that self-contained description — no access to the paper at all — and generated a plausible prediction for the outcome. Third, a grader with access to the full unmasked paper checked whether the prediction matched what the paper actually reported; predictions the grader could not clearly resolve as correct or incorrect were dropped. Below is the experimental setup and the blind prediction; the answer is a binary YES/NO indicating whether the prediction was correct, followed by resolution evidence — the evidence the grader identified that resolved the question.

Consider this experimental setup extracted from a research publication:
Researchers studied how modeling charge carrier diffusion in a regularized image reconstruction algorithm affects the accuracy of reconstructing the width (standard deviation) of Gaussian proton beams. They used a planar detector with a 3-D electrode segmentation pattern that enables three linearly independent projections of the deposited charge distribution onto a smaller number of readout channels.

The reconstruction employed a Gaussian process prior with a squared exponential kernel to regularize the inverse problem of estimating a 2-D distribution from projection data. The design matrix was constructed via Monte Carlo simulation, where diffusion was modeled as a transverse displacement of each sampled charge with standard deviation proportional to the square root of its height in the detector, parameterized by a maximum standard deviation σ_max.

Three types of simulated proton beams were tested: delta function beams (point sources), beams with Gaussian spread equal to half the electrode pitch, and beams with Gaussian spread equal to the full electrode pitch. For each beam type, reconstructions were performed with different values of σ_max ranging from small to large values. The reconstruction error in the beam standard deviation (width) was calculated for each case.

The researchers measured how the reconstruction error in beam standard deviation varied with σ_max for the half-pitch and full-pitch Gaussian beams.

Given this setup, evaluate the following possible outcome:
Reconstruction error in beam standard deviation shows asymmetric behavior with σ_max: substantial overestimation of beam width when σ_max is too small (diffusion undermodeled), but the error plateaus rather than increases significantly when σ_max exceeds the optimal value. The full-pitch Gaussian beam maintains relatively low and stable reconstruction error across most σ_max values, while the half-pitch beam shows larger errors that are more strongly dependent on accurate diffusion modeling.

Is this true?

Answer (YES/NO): NO